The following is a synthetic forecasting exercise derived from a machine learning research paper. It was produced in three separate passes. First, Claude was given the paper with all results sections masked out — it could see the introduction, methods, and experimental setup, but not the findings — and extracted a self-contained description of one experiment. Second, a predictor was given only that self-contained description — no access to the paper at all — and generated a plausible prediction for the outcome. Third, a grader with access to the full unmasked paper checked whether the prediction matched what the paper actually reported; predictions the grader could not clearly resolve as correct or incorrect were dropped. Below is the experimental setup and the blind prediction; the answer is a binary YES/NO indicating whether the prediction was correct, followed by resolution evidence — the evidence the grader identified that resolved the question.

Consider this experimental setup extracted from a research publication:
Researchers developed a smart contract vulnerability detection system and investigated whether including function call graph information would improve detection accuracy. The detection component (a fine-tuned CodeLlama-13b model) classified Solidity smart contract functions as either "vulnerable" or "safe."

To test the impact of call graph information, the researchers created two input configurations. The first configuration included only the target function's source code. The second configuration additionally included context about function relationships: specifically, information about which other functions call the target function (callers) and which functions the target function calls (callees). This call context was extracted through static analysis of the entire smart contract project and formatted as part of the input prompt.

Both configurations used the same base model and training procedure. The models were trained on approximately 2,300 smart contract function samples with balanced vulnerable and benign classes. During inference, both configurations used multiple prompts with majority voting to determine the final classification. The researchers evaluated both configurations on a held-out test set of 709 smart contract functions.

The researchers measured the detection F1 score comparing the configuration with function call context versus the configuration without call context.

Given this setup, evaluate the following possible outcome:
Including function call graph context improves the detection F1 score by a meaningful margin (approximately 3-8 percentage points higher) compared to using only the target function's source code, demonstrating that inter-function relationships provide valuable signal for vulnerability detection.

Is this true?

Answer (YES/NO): NO